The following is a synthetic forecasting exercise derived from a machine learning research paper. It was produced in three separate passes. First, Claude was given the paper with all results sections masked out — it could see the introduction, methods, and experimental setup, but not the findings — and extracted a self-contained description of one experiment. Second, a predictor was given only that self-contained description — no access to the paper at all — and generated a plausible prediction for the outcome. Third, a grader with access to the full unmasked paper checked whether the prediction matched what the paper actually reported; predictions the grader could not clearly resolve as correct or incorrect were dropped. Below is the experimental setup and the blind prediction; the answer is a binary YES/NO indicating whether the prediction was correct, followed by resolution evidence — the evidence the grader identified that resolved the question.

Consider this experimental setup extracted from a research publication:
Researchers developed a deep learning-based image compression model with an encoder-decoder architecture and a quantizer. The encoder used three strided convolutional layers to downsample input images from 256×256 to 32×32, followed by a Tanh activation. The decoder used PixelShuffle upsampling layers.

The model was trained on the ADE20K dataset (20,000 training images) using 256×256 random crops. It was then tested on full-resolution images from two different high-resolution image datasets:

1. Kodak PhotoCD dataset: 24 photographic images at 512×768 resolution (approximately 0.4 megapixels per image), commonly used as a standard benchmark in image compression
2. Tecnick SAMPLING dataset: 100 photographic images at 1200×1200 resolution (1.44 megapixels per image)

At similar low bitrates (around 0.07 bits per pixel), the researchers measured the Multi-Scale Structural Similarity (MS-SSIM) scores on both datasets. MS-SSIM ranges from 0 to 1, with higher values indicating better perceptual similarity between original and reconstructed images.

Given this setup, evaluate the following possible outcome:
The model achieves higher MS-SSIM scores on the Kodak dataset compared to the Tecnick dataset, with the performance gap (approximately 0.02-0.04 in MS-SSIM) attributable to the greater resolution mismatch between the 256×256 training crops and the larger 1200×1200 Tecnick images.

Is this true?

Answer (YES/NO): NO